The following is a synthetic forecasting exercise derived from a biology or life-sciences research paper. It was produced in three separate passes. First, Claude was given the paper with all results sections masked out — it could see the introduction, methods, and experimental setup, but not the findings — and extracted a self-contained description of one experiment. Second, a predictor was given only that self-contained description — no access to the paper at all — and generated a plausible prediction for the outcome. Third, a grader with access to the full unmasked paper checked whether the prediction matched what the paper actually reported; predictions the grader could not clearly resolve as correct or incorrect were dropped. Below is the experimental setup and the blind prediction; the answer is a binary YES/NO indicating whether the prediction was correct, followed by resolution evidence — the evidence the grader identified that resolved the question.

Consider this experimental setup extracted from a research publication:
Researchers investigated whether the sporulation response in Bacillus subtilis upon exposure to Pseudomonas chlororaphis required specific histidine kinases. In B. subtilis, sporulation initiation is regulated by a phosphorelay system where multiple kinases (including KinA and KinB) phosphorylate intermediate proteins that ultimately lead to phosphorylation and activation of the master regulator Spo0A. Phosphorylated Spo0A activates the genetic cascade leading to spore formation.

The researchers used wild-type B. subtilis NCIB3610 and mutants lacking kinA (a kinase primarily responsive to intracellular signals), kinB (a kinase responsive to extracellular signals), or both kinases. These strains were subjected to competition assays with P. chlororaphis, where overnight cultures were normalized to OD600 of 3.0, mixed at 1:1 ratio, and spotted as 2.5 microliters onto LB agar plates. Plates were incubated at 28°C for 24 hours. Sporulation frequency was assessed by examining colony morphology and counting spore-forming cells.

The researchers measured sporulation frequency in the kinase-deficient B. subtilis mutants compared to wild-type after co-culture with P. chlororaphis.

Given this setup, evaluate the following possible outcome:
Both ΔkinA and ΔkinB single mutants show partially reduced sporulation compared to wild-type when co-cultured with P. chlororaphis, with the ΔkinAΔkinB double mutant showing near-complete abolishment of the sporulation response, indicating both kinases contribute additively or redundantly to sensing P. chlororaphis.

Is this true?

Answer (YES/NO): NO